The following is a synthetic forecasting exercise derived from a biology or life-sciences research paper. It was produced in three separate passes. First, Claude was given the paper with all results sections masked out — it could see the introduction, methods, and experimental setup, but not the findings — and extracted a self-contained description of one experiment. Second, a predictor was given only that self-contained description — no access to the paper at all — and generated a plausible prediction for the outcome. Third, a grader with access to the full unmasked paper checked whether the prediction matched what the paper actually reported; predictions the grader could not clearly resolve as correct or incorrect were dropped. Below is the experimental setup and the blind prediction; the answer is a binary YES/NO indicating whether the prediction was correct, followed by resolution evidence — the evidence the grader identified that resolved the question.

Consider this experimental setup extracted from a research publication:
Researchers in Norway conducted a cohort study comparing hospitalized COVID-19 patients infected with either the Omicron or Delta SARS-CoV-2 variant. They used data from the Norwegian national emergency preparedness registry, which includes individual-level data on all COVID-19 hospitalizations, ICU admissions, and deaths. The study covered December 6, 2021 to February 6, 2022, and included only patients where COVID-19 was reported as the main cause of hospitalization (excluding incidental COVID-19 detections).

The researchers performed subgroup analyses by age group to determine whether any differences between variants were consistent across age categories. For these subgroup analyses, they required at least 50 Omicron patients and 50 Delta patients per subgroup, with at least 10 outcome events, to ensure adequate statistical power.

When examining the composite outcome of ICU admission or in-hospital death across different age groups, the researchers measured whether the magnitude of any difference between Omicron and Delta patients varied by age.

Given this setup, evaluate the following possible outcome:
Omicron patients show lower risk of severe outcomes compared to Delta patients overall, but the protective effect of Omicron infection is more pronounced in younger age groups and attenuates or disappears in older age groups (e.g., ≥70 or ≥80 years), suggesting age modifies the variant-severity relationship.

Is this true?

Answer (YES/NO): NO